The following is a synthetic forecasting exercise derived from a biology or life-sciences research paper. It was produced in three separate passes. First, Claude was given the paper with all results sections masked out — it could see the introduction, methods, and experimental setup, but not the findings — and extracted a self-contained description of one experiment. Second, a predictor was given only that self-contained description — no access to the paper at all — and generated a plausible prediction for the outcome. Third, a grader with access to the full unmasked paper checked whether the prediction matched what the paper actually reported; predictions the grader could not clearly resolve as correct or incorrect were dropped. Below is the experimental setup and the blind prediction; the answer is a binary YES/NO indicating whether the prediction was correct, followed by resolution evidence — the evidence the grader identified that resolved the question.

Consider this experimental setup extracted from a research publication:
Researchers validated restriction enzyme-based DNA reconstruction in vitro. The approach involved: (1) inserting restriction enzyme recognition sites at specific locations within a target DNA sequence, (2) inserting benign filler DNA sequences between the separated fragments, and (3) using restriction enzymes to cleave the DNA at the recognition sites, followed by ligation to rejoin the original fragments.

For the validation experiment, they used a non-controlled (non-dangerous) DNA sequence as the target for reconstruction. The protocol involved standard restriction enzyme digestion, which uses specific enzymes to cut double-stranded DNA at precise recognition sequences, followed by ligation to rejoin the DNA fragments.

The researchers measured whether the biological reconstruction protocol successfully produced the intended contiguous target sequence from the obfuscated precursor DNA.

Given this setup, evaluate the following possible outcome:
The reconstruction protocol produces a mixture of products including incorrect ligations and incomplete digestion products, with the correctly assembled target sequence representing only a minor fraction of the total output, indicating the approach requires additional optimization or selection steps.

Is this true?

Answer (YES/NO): NO